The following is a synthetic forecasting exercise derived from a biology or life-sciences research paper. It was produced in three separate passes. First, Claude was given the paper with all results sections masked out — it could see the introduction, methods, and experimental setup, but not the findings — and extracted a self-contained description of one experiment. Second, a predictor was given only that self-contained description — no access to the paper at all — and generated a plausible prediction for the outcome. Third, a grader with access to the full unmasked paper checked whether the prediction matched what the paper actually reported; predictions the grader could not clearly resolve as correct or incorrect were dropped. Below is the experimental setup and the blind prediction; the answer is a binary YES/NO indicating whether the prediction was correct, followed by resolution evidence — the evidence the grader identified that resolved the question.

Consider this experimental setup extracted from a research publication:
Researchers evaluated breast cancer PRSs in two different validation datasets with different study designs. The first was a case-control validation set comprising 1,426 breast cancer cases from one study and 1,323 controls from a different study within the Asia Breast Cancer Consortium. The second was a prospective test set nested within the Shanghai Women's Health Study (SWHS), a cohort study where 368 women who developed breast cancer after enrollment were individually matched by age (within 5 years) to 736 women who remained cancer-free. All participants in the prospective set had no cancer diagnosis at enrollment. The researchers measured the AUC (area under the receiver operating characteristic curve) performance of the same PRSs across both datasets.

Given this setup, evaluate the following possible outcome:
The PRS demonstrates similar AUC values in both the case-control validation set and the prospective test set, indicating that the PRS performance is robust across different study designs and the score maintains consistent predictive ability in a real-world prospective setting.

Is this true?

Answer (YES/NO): NO